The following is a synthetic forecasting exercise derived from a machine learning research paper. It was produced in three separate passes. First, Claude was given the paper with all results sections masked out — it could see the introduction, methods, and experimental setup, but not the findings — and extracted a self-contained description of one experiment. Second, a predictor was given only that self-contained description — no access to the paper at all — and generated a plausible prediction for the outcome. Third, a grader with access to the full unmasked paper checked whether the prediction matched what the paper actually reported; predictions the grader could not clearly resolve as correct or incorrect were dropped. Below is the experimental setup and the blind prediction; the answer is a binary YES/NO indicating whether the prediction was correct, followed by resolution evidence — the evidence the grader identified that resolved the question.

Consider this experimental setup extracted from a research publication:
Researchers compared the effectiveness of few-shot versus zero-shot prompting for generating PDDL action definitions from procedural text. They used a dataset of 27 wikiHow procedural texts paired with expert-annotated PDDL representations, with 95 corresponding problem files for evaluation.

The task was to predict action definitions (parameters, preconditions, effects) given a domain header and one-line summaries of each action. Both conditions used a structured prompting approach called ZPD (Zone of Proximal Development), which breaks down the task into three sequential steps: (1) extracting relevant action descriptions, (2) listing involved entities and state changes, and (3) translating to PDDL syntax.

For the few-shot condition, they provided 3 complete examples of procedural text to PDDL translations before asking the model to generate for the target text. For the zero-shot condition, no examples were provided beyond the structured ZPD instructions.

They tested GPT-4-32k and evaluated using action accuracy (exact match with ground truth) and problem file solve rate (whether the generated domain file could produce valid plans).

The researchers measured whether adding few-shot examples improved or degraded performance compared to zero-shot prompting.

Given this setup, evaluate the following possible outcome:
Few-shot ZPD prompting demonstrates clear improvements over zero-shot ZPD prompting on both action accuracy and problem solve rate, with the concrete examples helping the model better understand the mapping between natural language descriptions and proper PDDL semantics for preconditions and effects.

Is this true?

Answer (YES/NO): NO